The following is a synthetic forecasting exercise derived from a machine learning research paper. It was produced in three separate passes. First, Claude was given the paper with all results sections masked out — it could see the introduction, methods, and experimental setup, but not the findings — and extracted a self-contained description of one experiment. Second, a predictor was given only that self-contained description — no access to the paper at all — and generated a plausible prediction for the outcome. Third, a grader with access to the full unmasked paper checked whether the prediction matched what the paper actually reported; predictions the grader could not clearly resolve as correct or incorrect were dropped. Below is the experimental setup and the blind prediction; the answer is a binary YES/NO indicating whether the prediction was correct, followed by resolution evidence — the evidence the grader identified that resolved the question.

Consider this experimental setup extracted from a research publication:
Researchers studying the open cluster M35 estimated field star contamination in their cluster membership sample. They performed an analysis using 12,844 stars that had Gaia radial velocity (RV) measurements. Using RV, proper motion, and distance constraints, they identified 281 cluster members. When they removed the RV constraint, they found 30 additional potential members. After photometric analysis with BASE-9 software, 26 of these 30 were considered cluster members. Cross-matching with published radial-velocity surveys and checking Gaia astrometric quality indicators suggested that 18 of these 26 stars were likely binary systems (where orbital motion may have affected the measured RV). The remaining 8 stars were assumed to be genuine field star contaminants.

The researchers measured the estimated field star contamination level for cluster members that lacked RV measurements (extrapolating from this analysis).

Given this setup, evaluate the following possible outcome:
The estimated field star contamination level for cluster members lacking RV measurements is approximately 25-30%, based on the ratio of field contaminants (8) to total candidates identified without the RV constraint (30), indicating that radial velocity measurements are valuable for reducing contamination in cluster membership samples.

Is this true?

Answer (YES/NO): NO